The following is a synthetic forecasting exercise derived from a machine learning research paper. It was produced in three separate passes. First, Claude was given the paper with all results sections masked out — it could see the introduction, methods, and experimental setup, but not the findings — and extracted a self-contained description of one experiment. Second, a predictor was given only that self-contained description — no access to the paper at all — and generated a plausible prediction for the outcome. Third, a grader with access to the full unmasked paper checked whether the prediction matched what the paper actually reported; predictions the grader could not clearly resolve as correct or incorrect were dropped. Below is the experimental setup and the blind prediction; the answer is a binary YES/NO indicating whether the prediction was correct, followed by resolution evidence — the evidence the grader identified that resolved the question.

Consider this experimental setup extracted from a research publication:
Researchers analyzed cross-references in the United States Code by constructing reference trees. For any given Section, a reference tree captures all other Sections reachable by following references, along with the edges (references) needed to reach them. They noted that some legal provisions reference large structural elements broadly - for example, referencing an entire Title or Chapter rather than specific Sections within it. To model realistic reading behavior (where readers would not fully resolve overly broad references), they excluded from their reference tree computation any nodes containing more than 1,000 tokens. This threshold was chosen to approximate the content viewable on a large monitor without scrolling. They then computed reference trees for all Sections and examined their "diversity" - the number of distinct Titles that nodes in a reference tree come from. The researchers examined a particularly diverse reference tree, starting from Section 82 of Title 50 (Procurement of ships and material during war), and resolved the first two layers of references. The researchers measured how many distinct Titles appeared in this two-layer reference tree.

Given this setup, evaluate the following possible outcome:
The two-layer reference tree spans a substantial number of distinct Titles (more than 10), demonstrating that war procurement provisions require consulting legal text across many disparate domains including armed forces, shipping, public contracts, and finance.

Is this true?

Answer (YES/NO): NO